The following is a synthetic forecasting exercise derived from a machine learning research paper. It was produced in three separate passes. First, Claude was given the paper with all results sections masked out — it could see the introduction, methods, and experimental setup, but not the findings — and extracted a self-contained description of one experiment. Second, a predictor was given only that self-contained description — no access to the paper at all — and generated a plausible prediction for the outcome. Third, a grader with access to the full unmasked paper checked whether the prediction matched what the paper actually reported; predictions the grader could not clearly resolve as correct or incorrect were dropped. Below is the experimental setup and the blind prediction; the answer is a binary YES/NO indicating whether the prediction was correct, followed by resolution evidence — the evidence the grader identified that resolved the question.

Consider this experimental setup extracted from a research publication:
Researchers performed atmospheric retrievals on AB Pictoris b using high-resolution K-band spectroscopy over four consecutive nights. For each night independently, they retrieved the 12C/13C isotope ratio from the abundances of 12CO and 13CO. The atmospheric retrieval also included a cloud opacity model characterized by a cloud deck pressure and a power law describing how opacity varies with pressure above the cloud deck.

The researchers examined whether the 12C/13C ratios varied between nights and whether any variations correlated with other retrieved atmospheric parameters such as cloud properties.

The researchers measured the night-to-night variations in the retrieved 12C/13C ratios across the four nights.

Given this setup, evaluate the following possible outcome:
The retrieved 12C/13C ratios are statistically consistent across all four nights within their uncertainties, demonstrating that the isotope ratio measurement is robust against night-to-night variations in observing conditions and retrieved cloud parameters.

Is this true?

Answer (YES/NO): NO